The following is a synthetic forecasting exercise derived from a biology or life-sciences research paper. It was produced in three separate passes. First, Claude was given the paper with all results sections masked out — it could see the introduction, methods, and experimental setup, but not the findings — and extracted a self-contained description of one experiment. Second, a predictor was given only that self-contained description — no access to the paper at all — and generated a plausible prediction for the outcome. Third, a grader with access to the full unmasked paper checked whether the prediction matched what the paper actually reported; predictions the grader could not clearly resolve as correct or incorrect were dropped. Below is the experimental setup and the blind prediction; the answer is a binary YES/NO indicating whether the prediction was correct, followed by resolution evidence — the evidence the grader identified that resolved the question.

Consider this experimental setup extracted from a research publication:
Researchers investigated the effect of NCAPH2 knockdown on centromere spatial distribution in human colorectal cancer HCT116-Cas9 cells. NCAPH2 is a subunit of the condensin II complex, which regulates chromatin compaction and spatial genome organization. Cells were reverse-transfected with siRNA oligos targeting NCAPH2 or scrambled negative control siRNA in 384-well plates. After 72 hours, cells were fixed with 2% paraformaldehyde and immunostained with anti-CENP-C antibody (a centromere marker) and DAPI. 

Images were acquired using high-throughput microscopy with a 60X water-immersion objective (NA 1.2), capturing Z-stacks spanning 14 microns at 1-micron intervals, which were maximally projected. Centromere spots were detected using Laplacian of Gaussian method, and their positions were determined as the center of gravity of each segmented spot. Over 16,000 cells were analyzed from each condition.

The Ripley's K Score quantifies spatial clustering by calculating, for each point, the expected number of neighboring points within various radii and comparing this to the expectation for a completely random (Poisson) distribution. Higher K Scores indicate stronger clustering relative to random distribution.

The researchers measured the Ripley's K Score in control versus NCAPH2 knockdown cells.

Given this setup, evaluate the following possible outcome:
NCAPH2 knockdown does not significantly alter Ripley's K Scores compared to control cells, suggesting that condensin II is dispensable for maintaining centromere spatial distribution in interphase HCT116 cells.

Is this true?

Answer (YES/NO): NO